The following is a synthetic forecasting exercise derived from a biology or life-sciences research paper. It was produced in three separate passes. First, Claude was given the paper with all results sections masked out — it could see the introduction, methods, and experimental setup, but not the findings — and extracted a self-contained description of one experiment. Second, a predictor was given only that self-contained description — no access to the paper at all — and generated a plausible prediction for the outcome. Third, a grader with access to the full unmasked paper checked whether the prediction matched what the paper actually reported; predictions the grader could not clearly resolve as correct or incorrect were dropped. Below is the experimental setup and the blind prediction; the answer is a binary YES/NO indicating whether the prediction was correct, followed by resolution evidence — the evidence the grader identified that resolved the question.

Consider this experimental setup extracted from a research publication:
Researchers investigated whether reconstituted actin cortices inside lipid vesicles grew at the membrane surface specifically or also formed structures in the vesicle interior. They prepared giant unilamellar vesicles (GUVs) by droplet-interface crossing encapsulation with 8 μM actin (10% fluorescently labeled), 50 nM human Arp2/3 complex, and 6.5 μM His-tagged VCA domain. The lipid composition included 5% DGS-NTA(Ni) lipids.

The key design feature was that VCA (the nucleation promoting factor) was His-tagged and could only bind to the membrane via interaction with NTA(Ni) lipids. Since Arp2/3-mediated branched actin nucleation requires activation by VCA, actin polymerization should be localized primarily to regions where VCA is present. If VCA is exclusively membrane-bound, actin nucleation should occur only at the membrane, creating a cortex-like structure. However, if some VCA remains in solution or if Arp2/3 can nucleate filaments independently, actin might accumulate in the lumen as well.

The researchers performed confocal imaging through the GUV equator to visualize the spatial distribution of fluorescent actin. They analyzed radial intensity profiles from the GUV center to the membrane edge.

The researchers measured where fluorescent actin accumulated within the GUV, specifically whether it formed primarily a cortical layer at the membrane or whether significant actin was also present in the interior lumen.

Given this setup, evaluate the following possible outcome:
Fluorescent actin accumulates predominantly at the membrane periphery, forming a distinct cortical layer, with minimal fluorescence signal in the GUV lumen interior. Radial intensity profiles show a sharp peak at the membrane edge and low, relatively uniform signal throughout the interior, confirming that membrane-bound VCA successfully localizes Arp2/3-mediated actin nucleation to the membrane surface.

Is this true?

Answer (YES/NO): YES